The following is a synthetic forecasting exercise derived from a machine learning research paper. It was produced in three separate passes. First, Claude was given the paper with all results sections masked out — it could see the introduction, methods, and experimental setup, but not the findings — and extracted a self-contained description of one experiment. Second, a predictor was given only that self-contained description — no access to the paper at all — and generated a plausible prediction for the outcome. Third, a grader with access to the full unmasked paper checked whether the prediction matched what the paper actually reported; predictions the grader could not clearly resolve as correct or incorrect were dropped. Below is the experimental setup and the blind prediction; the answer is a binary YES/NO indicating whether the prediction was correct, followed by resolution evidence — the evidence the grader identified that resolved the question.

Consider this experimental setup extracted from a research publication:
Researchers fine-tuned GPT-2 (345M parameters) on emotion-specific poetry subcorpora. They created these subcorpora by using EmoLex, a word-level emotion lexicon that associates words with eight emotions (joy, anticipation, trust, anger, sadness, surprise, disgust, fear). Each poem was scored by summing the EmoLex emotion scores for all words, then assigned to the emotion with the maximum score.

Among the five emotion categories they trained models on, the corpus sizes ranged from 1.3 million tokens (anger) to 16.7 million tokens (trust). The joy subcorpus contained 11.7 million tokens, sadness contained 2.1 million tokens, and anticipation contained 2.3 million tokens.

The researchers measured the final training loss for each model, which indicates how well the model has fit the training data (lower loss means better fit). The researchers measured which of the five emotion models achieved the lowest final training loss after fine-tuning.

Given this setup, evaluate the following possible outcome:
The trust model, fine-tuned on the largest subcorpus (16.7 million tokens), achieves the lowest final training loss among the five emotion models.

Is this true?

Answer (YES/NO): NO